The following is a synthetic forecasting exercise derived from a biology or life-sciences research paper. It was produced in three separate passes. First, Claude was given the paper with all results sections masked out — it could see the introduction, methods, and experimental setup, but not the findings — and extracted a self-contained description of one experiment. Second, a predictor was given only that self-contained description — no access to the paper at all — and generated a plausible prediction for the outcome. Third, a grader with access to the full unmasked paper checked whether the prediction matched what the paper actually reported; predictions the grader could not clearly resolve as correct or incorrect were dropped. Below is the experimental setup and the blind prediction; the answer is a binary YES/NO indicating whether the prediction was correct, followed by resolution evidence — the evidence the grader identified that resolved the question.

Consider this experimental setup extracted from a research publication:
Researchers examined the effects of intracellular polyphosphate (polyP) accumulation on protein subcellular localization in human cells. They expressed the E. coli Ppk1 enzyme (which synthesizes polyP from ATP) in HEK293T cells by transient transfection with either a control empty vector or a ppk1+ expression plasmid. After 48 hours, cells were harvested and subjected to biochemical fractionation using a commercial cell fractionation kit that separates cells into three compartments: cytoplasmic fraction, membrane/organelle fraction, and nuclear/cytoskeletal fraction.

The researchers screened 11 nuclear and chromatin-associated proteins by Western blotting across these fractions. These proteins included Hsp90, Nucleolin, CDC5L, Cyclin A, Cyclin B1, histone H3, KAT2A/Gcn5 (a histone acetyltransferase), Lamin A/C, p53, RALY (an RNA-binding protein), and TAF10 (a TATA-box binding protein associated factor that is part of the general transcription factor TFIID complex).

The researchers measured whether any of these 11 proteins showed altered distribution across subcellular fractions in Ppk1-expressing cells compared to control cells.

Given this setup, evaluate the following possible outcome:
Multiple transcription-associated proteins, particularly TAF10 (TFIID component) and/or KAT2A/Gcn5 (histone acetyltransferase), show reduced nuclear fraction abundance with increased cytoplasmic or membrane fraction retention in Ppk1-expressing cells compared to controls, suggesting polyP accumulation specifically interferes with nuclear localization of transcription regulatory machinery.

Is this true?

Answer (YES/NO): NO